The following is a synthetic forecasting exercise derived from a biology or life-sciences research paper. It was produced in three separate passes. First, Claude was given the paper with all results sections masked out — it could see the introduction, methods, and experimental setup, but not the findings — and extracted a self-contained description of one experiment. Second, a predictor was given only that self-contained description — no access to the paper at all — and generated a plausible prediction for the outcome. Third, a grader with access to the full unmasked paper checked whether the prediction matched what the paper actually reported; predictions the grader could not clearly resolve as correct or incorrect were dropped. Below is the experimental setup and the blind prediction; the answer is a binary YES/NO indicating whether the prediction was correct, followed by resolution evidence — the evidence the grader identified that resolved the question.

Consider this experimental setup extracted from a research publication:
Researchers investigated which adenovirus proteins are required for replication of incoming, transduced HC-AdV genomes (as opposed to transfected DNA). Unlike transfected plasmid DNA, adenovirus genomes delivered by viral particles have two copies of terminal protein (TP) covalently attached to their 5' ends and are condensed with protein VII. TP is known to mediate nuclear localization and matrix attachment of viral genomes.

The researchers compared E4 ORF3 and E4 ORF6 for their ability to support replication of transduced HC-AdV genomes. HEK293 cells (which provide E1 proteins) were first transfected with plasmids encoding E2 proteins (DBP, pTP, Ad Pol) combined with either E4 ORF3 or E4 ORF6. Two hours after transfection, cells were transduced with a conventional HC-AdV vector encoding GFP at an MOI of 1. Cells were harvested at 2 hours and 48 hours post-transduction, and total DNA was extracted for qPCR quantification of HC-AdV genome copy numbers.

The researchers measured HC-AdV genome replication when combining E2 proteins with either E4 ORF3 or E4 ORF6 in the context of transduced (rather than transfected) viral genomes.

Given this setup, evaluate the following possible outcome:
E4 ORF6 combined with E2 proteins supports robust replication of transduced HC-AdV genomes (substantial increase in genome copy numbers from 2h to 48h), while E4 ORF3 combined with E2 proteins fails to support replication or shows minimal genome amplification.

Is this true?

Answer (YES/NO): NO